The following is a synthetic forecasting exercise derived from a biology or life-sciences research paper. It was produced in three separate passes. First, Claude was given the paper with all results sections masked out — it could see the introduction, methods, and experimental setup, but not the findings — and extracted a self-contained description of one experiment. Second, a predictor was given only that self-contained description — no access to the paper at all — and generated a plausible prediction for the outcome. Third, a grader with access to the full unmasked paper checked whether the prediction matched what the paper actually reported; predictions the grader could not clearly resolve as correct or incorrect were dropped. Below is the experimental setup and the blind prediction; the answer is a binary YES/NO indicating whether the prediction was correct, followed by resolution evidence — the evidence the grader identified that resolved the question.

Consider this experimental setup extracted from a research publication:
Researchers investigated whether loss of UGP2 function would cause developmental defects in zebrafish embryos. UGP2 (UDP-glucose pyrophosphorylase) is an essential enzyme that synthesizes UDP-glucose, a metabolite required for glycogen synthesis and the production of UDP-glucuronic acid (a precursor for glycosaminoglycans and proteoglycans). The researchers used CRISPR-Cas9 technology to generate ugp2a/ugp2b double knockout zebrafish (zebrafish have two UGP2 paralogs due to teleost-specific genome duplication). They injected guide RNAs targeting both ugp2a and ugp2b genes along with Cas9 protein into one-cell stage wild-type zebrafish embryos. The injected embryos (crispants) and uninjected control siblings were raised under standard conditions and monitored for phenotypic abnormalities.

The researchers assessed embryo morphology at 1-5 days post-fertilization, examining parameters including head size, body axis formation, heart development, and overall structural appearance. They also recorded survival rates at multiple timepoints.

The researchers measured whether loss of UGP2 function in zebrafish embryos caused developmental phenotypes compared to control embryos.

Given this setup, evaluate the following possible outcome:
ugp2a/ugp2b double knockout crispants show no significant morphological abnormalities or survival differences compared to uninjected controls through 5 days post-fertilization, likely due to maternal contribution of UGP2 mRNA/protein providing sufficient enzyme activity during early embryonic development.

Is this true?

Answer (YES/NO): NO